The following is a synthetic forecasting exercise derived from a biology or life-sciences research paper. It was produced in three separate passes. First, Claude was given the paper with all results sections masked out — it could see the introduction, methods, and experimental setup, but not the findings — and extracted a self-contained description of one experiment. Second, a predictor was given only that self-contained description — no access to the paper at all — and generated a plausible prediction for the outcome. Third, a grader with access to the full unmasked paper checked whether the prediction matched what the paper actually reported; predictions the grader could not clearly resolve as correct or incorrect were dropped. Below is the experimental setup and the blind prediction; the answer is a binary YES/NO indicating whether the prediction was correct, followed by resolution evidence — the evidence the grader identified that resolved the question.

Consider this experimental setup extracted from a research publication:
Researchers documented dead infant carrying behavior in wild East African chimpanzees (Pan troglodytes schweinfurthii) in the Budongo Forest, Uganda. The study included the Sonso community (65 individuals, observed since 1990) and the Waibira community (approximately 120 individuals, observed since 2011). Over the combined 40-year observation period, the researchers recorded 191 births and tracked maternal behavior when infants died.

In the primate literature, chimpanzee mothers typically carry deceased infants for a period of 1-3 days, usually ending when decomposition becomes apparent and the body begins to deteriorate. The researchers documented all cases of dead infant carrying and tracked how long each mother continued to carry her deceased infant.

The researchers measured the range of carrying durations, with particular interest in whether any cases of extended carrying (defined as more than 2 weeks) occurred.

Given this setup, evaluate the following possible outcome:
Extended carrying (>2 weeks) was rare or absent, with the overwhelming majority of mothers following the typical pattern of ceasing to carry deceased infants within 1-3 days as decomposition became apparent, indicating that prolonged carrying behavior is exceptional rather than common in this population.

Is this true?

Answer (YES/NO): NO